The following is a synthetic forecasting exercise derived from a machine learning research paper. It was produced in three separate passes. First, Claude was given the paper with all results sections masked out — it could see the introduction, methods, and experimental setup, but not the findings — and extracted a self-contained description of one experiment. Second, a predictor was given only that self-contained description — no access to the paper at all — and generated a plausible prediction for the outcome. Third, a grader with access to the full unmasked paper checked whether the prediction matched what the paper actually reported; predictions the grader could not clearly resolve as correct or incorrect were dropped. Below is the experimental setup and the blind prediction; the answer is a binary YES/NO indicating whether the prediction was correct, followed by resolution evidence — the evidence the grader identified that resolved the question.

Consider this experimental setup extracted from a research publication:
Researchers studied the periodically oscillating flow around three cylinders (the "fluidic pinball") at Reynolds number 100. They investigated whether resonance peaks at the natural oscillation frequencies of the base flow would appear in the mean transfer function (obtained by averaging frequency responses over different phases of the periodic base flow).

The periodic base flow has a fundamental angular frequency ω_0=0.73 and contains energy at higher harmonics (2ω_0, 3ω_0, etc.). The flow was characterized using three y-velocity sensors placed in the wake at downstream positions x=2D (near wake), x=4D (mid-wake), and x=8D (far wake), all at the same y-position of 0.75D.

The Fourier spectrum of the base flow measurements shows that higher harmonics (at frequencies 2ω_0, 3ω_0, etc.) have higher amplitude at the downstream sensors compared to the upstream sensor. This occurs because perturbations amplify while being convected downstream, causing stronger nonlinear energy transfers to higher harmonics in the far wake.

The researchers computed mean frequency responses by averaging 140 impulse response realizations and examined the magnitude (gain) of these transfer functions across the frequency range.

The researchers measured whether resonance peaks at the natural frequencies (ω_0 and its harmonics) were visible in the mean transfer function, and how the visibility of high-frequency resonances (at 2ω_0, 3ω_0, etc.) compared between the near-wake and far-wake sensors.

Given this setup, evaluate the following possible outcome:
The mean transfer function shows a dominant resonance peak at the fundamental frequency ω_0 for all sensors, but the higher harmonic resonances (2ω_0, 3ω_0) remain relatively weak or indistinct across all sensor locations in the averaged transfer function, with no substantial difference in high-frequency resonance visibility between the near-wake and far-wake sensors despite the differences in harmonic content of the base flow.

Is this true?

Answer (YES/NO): NO